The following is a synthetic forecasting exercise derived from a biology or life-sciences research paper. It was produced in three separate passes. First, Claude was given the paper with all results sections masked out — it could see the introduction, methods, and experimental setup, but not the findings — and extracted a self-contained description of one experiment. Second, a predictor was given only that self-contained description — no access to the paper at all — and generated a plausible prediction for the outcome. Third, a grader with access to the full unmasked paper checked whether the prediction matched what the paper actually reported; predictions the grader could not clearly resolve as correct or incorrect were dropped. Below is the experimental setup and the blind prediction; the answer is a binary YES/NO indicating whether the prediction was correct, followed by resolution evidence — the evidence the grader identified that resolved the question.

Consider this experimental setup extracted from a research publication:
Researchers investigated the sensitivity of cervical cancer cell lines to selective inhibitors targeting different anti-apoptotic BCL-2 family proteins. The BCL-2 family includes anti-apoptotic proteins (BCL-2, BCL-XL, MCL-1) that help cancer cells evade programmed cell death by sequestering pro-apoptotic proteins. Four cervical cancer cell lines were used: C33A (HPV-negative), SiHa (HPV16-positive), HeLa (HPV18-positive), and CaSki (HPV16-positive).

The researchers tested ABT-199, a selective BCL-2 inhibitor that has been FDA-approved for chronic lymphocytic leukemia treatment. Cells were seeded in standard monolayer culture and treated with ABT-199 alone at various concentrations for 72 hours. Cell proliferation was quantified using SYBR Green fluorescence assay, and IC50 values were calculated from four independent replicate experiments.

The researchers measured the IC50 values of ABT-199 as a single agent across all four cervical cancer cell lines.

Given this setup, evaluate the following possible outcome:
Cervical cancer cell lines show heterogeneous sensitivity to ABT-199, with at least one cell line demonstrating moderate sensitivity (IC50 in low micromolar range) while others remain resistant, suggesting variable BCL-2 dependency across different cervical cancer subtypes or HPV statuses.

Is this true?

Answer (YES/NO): NO